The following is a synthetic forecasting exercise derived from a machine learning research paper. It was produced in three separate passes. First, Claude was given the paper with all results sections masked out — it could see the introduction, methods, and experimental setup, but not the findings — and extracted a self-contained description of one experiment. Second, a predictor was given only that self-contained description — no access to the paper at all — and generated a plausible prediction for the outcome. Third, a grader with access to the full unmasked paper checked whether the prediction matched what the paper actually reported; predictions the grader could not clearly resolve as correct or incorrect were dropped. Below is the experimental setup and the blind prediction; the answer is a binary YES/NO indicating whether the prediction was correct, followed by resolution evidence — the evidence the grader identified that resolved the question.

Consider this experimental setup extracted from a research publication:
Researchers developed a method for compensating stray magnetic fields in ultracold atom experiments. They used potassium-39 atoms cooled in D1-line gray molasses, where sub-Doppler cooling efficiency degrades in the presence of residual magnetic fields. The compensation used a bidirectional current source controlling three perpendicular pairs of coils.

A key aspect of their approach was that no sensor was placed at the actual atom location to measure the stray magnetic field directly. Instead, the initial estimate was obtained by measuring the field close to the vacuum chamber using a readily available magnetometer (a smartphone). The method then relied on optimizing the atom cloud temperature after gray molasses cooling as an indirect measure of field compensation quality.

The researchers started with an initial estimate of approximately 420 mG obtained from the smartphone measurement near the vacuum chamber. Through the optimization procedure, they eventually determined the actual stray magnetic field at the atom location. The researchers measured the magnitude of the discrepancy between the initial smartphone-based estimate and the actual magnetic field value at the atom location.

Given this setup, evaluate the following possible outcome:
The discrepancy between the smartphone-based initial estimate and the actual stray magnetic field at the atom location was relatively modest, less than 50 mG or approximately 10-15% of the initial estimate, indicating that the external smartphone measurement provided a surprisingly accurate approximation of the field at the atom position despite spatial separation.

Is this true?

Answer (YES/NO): NO